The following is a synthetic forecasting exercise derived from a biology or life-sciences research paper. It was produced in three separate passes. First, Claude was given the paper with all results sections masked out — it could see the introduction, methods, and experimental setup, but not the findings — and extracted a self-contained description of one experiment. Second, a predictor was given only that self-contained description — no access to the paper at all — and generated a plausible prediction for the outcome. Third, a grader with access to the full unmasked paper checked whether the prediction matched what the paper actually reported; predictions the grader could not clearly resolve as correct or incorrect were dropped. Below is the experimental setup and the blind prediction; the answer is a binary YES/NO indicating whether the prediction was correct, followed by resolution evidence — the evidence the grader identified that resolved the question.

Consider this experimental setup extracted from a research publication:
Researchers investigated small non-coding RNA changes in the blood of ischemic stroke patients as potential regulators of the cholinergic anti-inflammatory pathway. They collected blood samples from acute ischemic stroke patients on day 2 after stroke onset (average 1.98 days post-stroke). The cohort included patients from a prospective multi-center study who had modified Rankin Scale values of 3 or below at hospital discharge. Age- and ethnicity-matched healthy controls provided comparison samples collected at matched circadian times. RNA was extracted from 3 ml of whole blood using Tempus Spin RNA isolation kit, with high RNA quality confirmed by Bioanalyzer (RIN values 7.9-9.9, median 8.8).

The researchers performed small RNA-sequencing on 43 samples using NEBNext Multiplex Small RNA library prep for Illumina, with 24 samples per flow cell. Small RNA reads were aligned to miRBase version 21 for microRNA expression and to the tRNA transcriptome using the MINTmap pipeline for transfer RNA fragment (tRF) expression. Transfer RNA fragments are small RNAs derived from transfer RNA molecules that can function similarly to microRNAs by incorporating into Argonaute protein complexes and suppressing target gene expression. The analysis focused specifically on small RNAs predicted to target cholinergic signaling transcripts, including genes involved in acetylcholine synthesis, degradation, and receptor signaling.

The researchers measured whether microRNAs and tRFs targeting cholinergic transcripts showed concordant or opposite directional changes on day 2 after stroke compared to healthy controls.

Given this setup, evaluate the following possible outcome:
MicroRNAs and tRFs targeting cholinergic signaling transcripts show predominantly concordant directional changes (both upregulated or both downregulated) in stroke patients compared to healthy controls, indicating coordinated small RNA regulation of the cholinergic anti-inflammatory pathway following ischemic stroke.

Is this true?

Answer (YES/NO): NO